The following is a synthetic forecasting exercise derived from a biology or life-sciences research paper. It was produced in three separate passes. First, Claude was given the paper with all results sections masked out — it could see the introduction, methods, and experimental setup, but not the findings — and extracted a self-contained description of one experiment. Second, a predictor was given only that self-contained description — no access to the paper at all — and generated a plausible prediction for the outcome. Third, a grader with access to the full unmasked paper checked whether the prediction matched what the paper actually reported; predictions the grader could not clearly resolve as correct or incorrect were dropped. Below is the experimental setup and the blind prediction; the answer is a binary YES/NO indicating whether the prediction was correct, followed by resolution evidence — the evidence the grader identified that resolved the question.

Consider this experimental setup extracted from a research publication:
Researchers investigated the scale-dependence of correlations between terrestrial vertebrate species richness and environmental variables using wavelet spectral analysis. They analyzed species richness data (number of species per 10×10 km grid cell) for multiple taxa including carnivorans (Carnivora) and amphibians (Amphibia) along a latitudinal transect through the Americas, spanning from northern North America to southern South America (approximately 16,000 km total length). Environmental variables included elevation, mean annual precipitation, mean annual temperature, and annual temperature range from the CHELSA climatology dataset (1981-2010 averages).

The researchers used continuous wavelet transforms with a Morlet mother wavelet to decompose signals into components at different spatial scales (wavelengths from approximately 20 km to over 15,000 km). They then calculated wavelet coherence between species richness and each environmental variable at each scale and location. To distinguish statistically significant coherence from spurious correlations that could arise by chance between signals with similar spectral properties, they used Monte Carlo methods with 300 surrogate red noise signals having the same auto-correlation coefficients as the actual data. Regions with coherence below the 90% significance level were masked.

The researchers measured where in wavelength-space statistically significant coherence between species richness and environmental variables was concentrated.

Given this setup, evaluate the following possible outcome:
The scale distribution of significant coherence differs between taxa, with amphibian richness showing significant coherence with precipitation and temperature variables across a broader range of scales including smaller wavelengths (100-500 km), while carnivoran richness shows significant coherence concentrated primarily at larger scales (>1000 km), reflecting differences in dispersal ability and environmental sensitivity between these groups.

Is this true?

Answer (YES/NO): NO